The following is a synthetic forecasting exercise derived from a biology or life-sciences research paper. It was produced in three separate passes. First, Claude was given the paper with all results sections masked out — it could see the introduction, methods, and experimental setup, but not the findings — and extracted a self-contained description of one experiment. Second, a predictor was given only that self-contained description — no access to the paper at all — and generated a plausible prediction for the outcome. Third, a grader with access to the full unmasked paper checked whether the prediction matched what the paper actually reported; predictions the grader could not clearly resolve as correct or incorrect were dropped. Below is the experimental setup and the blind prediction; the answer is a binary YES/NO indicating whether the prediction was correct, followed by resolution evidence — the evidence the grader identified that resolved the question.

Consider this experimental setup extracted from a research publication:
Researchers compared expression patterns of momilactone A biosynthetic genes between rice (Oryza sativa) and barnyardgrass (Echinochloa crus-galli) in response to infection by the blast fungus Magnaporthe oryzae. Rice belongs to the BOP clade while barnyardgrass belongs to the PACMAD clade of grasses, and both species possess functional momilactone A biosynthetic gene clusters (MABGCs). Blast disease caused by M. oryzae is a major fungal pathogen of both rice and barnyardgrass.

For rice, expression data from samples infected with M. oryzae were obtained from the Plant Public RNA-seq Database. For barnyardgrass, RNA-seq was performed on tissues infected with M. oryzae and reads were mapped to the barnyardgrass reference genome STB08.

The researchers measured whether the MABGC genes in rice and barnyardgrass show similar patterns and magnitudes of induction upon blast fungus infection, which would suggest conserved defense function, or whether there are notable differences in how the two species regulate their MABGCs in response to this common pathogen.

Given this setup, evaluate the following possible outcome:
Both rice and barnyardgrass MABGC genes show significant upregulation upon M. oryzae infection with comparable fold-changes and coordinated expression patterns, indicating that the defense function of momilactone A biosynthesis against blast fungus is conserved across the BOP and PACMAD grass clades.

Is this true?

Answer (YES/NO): NO